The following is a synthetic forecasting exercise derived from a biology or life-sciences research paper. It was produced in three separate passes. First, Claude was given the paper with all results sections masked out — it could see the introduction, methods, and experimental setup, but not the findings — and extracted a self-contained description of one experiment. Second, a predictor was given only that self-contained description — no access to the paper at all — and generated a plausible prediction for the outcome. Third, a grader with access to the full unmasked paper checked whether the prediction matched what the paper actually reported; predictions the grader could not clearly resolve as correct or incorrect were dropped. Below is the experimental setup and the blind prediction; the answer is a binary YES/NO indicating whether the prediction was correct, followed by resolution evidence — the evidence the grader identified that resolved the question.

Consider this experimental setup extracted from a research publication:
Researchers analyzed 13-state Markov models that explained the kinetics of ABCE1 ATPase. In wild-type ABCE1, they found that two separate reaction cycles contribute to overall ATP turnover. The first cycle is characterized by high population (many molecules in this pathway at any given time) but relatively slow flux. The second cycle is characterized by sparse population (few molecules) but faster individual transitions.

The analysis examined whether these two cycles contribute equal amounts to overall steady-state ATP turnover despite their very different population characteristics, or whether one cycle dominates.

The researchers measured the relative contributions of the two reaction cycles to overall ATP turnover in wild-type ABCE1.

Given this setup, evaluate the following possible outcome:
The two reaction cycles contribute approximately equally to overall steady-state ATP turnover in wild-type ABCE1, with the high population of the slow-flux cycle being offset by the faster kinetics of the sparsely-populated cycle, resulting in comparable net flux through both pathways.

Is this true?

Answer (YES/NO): YES